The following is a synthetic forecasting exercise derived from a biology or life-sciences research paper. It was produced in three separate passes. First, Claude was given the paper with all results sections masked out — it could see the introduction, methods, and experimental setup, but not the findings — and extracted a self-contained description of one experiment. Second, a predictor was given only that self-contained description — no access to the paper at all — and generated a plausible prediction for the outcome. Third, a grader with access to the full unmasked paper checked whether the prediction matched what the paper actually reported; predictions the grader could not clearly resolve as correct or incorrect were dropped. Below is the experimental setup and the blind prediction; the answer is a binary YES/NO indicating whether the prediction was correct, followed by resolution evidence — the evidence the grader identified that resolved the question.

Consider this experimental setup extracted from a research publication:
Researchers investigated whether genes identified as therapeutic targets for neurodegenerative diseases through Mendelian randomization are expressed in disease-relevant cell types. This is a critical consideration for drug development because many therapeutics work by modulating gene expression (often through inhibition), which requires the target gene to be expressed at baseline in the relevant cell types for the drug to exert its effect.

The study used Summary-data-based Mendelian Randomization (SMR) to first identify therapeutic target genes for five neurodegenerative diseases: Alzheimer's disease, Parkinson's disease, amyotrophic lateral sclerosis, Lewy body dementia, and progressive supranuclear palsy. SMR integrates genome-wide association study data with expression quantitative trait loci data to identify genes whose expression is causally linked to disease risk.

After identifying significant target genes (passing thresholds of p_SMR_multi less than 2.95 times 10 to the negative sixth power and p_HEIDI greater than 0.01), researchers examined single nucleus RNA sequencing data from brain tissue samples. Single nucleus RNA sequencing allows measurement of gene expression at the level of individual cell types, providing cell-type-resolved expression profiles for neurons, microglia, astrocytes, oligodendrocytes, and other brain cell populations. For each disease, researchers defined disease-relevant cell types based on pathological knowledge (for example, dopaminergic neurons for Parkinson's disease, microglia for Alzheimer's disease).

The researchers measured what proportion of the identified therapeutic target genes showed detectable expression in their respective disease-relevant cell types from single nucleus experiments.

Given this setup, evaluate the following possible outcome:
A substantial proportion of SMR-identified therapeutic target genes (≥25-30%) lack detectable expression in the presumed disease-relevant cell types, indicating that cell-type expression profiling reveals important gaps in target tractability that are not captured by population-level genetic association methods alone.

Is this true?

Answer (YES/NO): YES